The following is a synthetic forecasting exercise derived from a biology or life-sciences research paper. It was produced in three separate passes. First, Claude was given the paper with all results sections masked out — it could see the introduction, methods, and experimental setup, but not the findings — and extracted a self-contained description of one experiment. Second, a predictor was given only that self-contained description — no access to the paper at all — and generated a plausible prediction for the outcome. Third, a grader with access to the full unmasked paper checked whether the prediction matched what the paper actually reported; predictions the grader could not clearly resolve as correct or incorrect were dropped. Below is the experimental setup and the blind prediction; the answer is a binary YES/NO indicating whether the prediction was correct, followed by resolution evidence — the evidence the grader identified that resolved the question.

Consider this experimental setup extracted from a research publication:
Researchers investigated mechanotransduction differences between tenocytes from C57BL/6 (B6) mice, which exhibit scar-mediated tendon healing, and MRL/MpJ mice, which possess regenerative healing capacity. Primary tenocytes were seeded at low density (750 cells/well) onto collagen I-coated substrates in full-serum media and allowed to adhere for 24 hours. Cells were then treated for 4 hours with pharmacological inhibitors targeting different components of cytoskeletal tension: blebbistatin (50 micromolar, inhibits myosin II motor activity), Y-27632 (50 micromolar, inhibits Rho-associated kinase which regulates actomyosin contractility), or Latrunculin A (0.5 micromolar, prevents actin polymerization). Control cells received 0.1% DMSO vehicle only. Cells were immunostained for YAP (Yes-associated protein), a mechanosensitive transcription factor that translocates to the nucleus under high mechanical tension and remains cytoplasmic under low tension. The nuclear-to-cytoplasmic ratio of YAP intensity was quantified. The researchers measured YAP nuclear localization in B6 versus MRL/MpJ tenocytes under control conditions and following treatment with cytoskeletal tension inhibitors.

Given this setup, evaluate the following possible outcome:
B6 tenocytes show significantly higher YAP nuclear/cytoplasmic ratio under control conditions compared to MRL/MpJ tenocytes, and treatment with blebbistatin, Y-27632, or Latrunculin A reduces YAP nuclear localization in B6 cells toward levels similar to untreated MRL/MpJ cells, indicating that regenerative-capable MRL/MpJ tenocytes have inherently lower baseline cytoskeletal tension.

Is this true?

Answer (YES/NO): NO